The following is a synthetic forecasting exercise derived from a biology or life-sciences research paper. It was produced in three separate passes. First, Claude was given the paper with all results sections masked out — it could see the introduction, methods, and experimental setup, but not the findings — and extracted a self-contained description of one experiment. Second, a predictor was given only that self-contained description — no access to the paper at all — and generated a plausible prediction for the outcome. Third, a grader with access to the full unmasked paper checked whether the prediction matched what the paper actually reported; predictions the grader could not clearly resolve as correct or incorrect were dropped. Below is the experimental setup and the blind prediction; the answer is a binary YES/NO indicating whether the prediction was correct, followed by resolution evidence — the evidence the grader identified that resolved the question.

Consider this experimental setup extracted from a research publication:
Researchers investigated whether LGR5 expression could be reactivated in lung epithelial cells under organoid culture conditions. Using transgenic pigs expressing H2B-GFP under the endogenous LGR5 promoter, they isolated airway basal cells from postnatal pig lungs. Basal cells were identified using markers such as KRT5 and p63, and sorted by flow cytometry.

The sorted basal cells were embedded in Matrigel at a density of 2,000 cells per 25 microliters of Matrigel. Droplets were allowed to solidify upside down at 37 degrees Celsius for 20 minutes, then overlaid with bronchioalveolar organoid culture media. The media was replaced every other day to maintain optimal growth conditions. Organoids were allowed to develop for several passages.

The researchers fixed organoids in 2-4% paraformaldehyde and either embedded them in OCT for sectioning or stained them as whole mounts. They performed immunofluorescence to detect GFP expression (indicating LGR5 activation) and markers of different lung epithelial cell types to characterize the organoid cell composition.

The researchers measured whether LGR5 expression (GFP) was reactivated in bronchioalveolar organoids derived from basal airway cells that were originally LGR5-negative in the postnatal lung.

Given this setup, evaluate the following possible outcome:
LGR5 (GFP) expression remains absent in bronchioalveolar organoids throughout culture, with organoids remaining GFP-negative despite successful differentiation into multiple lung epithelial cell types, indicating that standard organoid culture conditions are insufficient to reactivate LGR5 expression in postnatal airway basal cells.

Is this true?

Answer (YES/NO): NO